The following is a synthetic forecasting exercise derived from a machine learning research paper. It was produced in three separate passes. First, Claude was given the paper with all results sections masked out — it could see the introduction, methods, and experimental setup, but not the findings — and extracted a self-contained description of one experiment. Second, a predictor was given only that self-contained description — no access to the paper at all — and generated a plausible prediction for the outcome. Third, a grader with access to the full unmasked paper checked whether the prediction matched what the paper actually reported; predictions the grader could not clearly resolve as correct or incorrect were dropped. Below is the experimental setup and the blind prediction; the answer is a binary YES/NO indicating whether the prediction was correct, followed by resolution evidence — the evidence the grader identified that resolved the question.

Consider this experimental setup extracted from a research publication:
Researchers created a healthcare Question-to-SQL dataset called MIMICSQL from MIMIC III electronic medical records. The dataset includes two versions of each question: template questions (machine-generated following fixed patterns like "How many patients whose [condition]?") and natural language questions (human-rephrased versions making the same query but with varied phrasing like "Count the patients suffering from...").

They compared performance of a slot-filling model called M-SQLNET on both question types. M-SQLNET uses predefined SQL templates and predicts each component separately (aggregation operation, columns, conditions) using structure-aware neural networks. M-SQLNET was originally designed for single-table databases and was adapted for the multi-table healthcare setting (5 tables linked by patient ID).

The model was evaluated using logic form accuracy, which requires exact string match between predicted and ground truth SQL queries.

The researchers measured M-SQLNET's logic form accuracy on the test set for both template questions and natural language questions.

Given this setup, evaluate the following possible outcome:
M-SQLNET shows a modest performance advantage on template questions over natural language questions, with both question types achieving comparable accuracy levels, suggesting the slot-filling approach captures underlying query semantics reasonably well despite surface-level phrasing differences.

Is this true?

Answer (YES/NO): NO